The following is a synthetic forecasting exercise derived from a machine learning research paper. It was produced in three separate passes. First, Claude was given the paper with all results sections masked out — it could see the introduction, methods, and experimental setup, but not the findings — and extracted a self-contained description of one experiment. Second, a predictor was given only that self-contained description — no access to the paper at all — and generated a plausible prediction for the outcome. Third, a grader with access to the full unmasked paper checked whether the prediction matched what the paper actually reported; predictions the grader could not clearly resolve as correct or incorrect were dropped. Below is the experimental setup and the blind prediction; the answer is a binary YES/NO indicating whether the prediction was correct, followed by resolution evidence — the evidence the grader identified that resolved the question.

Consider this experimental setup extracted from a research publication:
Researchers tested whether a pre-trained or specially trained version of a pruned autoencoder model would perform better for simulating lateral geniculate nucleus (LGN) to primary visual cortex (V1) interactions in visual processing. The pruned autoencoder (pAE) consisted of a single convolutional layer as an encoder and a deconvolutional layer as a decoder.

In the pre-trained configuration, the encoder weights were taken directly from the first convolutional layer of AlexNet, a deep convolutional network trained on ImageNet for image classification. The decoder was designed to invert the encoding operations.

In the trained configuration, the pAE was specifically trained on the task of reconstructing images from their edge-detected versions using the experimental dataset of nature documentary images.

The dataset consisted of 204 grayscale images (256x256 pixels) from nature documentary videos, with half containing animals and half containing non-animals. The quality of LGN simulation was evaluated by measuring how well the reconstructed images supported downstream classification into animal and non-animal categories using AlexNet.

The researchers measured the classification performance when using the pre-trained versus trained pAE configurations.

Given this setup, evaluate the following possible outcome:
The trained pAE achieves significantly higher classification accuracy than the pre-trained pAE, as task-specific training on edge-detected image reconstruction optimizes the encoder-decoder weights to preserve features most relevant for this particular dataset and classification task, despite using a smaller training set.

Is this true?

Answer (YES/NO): YES